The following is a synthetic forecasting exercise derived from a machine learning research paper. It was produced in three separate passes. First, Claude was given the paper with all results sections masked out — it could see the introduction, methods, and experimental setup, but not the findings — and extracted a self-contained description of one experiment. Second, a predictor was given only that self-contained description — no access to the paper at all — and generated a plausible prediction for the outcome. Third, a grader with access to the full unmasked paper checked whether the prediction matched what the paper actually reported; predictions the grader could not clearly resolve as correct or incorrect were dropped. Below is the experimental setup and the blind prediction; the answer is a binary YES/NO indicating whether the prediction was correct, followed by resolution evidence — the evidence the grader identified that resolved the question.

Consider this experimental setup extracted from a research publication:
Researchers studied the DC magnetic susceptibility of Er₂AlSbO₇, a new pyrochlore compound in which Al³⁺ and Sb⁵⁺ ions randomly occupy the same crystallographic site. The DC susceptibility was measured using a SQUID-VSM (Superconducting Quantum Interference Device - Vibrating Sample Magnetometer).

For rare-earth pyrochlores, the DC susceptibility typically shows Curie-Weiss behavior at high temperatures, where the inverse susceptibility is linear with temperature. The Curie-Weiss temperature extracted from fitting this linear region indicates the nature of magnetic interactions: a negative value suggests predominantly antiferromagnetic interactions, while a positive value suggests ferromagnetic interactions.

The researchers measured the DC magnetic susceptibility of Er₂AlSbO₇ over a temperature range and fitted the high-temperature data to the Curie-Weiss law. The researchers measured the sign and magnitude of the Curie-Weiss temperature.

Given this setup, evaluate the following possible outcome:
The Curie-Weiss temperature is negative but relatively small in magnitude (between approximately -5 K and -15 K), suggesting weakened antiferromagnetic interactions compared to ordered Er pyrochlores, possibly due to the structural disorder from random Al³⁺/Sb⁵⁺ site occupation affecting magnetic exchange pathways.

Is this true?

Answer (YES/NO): NO